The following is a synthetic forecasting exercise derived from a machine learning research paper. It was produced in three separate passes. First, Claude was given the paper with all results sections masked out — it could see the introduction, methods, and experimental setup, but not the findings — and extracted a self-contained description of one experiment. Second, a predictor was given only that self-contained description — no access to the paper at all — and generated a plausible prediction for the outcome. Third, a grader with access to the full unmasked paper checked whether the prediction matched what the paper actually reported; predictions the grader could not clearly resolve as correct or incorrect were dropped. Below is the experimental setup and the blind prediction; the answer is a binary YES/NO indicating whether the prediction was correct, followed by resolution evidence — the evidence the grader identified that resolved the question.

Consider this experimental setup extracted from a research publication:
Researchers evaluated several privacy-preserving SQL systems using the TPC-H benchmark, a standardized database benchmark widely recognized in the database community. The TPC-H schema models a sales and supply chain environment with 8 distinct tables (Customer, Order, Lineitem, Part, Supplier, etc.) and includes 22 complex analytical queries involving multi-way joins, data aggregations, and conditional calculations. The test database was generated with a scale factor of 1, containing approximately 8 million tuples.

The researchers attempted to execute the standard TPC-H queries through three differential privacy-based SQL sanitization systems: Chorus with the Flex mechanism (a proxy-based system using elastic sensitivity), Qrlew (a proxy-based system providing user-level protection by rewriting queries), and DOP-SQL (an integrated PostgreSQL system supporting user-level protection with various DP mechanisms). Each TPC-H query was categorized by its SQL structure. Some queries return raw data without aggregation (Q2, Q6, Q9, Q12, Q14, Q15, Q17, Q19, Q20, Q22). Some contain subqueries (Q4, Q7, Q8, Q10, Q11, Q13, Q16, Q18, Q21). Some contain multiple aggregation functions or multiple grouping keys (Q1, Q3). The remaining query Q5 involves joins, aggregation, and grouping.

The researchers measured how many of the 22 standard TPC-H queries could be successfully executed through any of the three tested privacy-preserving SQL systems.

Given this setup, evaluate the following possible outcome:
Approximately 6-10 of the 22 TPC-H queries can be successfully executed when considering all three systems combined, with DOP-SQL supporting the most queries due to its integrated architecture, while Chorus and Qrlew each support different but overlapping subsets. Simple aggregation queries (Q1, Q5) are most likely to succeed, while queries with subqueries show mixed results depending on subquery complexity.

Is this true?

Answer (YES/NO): NO